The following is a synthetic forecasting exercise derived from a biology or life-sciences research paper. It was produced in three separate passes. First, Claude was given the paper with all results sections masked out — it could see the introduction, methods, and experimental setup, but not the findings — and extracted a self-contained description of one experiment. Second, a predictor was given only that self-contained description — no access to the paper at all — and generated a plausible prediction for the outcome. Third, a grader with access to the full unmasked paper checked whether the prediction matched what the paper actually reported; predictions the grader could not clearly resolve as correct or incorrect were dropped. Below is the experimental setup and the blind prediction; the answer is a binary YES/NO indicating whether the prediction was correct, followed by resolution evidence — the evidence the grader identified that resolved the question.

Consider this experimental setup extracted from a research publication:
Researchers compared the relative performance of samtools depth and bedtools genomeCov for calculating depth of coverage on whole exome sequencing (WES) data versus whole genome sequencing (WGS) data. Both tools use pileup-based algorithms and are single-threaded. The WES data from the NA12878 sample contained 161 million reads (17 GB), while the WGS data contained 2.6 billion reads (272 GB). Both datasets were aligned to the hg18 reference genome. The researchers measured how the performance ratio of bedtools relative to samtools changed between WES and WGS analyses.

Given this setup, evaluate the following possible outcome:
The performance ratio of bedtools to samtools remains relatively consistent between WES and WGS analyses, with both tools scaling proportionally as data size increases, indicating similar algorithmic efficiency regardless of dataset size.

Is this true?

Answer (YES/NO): NO